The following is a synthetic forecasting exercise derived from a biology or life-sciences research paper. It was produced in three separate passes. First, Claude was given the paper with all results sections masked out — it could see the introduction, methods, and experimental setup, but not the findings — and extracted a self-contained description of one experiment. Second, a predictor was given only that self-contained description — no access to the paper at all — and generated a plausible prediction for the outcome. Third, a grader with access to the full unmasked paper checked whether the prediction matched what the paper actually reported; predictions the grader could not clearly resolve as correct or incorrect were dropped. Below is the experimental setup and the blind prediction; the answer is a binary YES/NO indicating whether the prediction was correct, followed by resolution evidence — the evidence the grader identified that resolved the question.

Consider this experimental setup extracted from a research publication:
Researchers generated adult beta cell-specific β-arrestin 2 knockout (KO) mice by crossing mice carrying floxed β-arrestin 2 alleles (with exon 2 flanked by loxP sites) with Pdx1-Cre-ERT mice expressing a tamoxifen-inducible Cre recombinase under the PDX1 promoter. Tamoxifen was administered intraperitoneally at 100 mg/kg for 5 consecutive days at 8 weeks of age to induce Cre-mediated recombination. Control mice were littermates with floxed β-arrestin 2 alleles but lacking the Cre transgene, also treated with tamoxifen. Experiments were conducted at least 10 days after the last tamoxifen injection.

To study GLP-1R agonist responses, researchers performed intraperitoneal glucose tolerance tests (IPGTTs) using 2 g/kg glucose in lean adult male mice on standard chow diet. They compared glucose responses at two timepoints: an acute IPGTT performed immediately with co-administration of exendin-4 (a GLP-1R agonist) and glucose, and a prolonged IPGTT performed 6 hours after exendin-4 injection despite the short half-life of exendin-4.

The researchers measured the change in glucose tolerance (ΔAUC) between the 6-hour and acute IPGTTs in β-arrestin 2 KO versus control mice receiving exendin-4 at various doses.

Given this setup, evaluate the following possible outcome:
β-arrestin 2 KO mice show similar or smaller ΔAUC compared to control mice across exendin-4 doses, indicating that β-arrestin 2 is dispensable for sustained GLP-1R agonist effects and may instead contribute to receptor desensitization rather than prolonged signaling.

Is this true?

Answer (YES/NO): YES